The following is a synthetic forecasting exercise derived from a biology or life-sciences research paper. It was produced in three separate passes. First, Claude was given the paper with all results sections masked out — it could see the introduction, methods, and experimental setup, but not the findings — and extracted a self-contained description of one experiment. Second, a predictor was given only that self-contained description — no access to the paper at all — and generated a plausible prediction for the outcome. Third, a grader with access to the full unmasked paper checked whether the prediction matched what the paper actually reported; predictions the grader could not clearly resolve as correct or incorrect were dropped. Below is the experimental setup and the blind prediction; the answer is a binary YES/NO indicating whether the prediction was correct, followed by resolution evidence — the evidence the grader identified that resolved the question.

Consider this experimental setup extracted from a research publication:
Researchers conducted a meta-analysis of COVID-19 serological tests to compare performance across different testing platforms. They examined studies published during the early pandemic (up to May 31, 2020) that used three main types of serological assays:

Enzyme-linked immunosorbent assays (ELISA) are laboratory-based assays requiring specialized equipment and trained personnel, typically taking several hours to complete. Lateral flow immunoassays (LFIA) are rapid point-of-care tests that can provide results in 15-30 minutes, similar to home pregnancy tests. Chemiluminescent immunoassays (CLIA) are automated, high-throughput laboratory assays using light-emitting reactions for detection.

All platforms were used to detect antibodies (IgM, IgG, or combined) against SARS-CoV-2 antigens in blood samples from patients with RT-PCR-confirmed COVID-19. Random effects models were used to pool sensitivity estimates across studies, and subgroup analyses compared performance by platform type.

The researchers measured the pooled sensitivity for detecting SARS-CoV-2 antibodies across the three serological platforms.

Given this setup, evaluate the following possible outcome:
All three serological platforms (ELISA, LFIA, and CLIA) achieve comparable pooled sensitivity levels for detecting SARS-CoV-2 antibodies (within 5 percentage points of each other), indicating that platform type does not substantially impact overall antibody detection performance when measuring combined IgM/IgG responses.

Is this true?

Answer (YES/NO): NO